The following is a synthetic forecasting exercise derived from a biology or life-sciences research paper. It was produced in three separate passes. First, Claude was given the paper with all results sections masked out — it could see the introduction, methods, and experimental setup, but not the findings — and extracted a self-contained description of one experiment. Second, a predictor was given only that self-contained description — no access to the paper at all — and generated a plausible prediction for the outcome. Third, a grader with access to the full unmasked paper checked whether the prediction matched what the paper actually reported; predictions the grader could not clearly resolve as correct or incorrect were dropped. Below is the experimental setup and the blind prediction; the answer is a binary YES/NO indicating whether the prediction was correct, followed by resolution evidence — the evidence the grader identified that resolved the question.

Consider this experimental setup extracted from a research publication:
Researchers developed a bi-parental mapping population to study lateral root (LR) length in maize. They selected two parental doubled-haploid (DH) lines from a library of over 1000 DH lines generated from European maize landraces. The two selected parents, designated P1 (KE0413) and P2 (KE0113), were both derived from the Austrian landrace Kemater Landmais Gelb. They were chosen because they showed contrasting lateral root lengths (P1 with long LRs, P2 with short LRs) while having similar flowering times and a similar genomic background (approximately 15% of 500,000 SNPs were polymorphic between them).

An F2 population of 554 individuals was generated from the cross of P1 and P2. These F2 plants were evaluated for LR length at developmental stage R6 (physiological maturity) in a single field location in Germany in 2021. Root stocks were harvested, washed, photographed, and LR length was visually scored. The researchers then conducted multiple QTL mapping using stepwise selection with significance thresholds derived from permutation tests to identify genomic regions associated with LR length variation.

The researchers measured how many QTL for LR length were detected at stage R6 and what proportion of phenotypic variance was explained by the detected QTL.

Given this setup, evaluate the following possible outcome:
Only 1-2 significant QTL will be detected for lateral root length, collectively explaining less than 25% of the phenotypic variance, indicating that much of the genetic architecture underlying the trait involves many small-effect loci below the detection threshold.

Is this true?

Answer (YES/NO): NO